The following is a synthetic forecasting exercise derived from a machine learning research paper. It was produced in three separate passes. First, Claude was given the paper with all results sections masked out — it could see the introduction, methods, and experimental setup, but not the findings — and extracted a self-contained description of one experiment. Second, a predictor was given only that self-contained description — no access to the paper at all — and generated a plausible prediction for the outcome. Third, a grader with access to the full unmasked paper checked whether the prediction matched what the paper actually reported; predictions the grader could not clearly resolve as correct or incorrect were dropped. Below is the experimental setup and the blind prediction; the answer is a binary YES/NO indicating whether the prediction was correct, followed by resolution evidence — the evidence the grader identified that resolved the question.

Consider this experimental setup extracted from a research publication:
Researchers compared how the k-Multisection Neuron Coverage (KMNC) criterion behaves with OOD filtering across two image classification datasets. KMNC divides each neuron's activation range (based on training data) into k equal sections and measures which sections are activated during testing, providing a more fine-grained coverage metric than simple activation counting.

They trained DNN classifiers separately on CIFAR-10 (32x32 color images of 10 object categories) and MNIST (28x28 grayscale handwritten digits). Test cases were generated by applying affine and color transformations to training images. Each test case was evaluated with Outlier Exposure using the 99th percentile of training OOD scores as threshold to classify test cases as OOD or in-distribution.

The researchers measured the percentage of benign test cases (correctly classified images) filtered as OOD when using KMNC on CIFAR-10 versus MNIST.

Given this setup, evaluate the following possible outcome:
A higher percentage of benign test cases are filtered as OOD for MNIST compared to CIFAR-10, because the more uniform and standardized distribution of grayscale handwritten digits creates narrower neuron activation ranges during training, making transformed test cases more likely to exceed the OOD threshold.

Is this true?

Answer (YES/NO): NO